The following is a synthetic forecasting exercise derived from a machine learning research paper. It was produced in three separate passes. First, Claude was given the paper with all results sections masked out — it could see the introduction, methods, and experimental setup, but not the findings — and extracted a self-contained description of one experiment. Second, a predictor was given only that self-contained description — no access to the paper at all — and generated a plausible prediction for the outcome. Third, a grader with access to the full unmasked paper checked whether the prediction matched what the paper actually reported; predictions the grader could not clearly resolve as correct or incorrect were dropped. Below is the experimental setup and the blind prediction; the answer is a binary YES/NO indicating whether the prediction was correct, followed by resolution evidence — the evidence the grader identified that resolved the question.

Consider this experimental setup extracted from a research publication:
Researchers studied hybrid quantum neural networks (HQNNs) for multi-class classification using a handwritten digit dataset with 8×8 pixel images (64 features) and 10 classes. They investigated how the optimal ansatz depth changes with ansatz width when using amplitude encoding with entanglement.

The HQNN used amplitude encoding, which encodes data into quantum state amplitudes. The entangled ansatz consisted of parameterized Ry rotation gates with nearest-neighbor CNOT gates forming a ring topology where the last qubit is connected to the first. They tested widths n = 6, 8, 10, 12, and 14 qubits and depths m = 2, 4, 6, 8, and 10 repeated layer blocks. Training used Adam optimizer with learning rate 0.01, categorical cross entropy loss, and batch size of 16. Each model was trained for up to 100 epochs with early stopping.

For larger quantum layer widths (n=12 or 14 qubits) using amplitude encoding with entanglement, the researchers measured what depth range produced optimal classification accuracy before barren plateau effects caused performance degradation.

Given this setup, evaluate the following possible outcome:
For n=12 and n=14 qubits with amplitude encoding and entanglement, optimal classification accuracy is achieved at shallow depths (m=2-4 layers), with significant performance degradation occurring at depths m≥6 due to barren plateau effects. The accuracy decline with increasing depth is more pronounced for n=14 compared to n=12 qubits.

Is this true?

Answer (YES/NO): NO